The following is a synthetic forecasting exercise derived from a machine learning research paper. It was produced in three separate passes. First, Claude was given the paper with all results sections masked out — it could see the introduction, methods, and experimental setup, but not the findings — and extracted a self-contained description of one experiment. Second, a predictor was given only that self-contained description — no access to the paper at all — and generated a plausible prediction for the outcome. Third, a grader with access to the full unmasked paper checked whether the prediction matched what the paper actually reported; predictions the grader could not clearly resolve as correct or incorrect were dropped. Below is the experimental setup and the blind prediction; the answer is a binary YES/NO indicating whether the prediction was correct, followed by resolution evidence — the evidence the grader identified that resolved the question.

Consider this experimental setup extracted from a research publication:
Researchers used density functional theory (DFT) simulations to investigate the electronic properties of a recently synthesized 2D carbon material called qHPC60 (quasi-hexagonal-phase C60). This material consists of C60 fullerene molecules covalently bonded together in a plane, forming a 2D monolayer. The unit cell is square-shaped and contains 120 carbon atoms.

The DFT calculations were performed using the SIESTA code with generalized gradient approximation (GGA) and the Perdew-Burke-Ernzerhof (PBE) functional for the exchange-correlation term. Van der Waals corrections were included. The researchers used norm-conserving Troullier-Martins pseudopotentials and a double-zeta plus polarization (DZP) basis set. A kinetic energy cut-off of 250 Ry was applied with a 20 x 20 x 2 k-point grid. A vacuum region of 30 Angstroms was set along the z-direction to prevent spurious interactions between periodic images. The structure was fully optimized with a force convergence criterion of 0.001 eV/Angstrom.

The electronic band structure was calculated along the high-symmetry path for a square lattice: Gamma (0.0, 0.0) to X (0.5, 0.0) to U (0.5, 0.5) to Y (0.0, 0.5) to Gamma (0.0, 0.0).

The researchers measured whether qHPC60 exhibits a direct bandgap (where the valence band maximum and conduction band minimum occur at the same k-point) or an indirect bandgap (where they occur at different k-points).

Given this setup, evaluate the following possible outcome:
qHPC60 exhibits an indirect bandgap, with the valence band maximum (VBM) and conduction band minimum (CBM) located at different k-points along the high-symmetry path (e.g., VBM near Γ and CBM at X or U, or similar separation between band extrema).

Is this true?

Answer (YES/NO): NO